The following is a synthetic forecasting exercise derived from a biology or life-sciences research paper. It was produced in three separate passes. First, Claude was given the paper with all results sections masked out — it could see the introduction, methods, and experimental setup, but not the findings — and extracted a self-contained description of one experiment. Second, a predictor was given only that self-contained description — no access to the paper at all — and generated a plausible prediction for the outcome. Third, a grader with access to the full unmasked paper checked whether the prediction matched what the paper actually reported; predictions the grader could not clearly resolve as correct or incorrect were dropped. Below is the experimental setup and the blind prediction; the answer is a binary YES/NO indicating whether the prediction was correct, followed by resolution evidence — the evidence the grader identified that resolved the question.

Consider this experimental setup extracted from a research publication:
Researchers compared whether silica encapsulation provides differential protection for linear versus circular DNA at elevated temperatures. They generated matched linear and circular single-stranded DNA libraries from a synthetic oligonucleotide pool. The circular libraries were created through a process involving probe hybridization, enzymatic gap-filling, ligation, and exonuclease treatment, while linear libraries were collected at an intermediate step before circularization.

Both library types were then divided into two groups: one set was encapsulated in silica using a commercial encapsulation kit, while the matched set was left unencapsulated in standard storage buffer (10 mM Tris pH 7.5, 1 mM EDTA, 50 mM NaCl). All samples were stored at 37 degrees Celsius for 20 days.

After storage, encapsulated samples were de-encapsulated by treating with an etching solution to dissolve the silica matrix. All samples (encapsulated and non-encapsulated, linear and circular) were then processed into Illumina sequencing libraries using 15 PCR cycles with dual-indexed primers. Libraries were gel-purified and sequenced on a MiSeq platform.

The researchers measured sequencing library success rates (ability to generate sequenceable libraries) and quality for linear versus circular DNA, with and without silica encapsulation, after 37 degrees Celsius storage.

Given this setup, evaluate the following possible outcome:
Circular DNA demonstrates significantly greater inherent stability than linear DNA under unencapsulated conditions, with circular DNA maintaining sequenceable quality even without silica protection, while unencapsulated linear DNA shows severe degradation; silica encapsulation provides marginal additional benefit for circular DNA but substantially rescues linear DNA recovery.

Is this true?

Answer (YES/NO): YES